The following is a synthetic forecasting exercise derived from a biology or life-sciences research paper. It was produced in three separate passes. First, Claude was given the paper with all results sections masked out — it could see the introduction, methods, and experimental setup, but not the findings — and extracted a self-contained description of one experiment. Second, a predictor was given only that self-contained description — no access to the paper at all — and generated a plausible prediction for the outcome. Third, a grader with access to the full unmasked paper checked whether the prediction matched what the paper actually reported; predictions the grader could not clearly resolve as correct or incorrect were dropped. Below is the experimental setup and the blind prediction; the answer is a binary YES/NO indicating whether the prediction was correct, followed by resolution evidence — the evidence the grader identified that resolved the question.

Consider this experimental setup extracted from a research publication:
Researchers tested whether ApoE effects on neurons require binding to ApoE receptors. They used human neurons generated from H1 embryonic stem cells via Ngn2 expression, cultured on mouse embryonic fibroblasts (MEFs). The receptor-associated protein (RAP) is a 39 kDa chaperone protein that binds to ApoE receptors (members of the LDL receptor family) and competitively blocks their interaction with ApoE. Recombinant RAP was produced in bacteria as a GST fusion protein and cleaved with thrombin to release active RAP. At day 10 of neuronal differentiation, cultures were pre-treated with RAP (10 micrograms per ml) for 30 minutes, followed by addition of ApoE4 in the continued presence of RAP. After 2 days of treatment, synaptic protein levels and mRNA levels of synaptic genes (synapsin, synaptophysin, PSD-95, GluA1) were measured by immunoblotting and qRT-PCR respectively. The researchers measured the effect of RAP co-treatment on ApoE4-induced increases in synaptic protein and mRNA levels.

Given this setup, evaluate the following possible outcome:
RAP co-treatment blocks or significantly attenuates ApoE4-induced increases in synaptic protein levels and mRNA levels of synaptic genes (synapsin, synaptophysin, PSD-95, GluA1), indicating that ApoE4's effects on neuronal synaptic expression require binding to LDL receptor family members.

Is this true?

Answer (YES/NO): YES